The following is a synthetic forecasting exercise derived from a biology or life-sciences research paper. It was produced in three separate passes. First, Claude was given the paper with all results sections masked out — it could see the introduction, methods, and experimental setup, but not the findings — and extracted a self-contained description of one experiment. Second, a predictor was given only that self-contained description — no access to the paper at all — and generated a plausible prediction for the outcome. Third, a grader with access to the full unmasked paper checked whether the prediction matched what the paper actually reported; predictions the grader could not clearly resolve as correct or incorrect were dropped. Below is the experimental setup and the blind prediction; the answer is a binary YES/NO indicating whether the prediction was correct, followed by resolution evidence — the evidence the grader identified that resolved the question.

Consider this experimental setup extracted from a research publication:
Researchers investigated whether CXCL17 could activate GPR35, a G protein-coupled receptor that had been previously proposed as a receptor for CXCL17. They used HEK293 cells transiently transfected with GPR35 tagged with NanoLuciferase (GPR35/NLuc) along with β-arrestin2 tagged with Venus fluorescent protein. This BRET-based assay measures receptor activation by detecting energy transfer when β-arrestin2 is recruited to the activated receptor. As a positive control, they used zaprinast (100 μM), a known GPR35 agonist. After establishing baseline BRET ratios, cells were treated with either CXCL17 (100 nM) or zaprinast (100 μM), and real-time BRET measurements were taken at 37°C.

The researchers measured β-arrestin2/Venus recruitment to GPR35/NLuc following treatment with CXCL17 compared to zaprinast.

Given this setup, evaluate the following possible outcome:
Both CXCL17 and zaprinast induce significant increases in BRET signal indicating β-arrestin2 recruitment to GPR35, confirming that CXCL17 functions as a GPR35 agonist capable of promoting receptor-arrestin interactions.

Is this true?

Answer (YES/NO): NO